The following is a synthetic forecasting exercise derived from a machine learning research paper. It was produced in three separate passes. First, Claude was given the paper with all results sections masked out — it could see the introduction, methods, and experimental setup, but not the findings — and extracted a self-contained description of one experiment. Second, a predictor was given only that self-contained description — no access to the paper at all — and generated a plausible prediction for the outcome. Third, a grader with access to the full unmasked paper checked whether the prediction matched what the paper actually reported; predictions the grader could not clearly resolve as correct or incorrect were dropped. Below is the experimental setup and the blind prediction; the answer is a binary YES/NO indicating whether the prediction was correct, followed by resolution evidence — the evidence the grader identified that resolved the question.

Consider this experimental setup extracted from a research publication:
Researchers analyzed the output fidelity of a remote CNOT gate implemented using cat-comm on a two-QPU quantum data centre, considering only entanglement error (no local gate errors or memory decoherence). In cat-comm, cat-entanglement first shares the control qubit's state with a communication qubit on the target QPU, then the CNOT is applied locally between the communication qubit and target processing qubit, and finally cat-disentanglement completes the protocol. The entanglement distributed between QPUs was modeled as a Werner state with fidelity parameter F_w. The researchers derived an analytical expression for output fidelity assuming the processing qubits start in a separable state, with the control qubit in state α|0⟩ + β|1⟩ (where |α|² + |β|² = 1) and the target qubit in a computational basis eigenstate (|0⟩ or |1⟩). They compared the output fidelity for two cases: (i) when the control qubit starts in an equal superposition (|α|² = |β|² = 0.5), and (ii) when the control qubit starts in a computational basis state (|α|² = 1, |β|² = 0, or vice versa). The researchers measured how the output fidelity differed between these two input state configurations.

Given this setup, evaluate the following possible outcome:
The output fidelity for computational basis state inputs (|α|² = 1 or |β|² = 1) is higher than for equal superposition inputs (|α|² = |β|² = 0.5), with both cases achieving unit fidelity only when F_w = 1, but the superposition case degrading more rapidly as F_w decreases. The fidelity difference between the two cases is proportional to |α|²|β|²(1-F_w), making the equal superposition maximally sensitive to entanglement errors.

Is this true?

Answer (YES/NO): NO